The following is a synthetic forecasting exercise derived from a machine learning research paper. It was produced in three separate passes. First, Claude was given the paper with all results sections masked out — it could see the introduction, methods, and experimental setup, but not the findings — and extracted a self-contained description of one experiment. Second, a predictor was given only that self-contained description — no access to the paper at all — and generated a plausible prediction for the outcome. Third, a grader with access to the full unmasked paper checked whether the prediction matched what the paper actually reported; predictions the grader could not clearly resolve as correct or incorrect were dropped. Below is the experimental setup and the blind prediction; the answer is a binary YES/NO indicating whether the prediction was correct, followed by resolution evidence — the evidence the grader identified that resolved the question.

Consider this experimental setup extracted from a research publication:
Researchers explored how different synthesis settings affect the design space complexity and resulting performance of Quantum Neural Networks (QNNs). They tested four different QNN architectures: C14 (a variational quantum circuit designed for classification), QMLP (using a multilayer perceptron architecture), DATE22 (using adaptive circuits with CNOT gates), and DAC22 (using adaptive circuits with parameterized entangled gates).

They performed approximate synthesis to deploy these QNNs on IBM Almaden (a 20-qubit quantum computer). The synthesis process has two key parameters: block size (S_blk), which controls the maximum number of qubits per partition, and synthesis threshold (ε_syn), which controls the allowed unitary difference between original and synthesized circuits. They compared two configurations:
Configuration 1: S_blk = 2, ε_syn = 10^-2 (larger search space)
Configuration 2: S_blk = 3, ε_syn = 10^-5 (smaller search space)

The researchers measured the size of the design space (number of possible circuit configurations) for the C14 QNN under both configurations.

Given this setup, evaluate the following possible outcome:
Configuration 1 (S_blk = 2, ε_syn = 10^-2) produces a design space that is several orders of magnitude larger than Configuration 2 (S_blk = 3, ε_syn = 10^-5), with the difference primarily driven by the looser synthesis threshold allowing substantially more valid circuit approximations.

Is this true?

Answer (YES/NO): NO